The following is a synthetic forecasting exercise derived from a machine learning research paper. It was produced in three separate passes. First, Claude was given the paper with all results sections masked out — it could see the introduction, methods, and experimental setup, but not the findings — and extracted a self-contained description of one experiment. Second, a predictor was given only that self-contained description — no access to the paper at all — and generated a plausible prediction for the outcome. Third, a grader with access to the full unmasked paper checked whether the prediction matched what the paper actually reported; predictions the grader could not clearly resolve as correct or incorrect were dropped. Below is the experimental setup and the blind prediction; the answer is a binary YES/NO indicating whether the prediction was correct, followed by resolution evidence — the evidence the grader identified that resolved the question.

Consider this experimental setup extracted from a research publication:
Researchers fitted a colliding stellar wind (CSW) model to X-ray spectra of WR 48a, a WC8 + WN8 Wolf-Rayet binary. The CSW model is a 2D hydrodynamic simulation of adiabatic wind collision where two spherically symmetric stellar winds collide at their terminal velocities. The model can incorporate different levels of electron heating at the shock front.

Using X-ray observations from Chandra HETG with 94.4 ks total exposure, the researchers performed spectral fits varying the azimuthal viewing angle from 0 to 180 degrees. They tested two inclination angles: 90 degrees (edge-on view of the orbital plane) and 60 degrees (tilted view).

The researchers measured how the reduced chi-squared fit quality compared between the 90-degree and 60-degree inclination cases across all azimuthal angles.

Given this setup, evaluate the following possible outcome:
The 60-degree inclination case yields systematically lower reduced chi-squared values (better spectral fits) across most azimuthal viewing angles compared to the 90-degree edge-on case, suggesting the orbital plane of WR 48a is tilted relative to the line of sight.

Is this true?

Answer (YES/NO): NO